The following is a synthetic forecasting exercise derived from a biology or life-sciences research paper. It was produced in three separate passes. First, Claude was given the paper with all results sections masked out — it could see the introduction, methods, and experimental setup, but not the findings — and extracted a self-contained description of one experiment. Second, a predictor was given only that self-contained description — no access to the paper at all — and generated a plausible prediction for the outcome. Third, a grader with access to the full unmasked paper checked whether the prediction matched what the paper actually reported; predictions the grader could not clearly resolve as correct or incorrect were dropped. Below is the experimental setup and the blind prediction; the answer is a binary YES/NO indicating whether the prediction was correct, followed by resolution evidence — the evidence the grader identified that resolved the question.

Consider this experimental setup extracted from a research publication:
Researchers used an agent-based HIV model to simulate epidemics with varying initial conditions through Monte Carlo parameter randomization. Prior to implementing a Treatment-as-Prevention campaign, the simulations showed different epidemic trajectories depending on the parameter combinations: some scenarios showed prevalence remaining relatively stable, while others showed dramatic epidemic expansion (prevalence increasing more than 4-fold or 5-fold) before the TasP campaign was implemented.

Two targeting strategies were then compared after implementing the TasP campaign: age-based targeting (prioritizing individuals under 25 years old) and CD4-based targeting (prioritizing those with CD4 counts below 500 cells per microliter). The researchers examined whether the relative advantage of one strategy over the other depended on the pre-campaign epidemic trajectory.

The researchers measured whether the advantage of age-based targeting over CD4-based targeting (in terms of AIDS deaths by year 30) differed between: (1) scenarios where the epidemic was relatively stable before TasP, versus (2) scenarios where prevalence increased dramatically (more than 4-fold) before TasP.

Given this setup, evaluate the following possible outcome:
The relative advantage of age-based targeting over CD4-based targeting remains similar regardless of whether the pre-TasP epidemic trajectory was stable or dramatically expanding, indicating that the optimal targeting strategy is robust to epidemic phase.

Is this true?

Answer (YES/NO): NO